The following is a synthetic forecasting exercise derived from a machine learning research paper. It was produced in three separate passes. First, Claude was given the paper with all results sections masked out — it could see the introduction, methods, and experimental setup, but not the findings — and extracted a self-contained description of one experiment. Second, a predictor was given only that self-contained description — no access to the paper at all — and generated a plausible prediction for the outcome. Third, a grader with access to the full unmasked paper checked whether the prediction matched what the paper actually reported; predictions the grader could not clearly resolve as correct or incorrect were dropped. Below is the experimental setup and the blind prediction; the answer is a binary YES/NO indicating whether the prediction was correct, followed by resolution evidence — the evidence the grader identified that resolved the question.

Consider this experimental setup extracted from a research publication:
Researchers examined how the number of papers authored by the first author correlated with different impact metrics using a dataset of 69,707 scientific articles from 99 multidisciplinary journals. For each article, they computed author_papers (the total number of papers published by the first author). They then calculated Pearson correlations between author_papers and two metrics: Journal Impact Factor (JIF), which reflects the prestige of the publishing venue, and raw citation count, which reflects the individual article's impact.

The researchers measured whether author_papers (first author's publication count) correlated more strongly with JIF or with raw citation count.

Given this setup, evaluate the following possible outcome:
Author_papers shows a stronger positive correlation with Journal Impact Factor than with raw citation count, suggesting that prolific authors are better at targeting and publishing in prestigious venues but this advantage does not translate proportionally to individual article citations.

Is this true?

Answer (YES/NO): YES